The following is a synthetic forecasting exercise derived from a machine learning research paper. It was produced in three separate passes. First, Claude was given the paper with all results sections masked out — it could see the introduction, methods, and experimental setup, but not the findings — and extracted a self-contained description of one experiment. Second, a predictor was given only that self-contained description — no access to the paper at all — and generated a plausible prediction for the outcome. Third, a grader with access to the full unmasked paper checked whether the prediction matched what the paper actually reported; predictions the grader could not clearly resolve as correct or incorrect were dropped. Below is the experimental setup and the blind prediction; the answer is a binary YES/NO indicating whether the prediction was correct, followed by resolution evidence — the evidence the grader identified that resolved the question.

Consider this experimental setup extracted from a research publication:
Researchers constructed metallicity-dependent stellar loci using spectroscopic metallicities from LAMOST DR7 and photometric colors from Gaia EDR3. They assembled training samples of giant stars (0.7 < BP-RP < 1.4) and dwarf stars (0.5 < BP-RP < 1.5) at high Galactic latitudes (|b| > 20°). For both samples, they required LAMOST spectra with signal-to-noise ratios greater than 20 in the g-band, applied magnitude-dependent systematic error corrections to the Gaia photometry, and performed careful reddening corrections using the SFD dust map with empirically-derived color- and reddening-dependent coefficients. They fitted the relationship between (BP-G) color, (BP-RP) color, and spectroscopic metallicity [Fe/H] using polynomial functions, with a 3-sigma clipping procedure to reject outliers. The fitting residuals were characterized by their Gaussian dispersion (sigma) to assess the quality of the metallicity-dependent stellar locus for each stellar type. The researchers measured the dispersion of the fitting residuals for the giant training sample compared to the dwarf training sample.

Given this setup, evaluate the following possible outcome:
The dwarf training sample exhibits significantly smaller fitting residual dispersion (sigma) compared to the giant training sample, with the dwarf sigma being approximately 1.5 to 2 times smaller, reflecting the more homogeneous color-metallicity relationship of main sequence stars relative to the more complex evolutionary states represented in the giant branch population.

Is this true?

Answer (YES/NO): NO